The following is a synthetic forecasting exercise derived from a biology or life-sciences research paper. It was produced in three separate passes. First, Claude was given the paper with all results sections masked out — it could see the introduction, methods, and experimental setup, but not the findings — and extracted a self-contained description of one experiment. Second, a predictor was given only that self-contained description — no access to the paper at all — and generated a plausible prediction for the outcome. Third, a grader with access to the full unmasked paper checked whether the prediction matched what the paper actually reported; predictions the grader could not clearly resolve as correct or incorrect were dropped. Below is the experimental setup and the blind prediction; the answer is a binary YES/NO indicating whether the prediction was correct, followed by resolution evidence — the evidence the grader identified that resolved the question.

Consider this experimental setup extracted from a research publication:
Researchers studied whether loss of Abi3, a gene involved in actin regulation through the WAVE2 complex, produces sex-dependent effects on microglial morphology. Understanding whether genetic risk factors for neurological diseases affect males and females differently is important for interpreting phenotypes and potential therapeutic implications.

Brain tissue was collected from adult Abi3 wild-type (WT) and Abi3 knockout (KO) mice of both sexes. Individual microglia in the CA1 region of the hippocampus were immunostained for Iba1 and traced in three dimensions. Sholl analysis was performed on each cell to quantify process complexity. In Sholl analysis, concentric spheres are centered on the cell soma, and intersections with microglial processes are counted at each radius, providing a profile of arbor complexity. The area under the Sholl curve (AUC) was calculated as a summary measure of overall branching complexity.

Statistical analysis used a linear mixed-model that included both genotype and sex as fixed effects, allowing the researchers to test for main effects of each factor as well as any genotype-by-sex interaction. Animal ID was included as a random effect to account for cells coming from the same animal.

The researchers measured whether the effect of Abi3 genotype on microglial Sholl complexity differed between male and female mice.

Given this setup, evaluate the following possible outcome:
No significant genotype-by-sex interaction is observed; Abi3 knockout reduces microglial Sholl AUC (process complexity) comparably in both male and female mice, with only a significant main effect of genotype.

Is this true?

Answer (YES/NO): YES